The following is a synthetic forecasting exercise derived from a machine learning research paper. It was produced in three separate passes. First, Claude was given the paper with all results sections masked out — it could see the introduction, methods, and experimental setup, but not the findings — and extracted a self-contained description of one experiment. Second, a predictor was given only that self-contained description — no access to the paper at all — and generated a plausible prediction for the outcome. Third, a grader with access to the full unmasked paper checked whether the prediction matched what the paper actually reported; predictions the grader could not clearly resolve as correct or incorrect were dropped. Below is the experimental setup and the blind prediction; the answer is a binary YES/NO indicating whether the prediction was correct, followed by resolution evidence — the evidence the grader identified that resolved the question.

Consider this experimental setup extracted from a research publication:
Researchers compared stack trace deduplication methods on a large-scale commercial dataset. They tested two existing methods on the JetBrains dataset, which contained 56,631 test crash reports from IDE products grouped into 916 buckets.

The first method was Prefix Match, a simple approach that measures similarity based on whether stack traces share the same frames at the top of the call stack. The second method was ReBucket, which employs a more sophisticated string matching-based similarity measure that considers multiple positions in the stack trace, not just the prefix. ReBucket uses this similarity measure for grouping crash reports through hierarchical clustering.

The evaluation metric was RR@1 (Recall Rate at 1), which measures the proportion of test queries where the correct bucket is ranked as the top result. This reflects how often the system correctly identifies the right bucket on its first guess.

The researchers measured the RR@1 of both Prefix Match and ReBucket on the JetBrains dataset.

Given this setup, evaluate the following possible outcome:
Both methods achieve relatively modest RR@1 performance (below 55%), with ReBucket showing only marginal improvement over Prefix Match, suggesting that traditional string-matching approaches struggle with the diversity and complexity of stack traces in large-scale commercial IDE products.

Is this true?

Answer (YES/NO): NO